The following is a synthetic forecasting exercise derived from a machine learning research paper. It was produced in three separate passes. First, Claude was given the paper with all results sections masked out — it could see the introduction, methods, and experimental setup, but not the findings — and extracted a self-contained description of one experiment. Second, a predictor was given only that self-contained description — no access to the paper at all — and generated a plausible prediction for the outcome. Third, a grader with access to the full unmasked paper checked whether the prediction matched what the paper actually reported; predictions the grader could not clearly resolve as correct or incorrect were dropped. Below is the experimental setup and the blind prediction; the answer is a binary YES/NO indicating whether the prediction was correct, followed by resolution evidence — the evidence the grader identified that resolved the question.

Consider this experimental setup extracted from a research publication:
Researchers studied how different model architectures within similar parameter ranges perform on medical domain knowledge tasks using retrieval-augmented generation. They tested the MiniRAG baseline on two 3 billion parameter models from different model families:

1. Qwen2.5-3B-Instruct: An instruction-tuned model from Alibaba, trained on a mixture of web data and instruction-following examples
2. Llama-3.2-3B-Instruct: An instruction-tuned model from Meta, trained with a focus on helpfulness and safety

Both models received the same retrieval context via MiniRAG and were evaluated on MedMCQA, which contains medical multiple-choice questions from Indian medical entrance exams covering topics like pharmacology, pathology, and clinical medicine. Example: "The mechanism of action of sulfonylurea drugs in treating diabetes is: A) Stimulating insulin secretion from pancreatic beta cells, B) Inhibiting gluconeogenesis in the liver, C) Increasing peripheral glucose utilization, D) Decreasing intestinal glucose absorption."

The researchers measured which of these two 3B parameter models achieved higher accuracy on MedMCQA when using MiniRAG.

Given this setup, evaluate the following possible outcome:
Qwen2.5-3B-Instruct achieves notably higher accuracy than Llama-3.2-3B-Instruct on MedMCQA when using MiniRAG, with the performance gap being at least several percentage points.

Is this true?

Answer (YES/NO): YES